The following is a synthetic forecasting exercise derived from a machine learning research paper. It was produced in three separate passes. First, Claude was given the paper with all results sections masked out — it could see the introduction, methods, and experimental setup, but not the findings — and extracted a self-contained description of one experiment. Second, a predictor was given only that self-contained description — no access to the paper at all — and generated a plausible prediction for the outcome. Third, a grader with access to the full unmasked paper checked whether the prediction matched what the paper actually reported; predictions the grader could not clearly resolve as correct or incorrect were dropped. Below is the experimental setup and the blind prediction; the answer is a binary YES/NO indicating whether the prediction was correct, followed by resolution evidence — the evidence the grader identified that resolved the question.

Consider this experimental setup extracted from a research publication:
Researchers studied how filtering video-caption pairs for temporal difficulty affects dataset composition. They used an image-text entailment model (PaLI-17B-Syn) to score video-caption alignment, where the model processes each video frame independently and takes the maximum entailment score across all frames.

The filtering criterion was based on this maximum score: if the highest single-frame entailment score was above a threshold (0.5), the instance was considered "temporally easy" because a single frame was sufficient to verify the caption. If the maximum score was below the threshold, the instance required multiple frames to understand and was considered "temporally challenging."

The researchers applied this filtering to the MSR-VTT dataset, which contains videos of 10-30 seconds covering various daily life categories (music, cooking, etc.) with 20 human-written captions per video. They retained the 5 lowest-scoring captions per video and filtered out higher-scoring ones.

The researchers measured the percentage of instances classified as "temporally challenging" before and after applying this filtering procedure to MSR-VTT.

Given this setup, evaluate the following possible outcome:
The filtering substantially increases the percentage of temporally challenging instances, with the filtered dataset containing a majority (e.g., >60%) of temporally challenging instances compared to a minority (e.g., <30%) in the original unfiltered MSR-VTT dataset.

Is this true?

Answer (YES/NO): NO